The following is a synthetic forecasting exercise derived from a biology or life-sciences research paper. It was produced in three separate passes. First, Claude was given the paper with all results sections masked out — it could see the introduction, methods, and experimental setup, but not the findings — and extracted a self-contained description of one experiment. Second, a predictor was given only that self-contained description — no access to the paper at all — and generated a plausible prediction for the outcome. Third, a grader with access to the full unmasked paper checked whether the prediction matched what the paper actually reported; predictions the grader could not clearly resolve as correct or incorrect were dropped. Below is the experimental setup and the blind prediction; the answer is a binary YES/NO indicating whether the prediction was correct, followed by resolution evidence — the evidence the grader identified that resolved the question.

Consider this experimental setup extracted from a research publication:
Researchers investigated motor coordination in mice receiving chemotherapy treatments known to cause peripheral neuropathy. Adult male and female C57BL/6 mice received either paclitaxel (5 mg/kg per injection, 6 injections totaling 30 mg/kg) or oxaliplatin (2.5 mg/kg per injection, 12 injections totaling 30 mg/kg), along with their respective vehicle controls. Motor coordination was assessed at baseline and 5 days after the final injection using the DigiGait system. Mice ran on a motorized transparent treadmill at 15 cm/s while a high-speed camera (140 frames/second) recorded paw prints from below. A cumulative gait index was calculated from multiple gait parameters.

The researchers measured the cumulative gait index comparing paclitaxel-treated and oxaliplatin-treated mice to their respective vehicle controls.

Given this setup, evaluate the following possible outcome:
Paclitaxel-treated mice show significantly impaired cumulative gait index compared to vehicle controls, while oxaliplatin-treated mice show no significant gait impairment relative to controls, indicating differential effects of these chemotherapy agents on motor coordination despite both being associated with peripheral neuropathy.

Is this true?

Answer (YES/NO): NO